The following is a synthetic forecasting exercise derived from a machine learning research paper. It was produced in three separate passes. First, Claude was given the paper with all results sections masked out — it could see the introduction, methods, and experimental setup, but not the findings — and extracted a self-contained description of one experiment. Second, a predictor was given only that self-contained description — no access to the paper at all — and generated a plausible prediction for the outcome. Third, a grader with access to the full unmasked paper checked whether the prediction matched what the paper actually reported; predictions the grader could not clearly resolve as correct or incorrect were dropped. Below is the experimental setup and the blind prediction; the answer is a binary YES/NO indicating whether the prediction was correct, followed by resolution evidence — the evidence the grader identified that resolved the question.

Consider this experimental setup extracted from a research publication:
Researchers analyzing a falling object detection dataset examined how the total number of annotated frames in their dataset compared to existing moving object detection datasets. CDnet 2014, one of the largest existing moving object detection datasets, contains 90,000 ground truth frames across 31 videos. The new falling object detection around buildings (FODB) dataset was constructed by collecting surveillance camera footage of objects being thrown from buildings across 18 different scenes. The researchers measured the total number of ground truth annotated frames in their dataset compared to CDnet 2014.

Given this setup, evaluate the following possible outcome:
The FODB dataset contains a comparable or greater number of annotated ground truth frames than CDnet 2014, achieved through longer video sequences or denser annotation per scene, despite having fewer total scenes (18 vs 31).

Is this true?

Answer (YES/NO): YES